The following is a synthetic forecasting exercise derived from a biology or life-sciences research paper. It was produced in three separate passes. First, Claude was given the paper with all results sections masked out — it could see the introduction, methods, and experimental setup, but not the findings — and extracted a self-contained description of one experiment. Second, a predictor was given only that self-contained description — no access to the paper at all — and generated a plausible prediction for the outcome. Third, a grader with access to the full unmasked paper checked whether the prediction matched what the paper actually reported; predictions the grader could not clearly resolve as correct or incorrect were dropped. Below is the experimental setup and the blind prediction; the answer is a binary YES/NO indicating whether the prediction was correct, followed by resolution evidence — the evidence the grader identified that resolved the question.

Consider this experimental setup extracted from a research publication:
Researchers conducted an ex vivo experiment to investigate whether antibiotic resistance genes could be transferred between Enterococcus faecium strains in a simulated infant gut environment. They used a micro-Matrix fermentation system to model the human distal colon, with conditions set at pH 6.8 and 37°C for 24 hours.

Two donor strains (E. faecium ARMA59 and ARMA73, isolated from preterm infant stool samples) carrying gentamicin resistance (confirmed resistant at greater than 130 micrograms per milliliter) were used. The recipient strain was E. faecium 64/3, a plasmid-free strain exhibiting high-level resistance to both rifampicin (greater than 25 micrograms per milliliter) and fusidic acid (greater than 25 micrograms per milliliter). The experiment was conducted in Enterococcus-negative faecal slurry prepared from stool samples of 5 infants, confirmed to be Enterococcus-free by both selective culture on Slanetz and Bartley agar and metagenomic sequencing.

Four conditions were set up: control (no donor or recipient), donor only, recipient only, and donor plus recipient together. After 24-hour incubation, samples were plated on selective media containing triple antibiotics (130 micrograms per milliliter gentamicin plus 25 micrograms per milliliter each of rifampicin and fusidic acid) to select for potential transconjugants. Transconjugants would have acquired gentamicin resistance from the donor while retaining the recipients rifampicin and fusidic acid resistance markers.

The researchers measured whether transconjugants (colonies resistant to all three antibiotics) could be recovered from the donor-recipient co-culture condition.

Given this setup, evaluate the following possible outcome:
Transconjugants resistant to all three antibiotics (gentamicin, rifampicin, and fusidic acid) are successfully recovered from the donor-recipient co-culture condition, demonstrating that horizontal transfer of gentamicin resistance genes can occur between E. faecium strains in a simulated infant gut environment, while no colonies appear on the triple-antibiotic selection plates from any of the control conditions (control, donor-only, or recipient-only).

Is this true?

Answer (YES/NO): NO